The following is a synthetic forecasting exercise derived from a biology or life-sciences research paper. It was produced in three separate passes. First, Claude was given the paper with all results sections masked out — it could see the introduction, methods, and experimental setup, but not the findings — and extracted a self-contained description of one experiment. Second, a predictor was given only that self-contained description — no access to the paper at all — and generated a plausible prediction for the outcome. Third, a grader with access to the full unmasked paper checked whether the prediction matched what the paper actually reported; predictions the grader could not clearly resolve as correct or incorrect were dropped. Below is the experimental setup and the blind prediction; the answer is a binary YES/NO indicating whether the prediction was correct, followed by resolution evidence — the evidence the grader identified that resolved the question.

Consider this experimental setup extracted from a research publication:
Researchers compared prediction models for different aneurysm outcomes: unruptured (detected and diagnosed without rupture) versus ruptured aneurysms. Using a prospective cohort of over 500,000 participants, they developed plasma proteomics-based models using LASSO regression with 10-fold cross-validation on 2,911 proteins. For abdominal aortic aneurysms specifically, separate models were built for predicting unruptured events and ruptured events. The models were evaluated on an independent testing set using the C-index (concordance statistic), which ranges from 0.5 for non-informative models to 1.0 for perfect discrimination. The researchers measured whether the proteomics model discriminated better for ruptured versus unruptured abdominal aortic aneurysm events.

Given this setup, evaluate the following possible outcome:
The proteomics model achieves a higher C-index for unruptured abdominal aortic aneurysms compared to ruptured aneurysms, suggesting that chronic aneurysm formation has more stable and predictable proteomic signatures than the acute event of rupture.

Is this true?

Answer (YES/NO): NO